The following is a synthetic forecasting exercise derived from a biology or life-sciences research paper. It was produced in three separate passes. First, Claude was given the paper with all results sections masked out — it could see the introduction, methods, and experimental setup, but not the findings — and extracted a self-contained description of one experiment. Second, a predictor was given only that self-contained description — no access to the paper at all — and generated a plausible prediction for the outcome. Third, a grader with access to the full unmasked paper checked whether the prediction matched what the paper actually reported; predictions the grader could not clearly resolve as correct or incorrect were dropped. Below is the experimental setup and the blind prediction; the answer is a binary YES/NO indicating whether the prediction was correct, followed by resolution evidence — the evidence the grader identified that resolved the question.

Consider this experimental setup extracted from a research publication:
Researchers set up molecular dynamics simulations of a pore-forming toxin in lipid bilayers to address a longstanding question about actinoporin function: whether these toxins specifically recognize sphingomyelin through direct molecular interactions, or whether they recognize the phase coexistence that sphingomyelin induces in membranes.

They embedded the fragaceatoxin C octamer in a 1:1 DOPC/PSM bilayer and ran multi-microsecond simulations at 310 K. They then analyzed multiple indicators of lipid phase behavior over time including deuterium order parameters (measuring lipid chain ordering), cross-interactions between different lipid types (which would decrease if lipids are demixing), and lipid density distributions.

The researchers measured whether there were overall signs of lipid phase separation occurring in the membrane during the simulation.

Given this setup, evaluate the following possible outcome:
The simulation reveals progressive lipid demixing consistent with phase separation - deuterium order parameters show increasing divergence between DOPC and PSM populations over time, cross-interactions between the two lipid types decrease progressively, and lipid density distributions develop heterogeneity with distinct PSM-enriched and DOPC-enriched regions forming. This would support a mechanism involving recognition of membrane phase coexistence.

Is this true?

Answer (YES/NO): YES